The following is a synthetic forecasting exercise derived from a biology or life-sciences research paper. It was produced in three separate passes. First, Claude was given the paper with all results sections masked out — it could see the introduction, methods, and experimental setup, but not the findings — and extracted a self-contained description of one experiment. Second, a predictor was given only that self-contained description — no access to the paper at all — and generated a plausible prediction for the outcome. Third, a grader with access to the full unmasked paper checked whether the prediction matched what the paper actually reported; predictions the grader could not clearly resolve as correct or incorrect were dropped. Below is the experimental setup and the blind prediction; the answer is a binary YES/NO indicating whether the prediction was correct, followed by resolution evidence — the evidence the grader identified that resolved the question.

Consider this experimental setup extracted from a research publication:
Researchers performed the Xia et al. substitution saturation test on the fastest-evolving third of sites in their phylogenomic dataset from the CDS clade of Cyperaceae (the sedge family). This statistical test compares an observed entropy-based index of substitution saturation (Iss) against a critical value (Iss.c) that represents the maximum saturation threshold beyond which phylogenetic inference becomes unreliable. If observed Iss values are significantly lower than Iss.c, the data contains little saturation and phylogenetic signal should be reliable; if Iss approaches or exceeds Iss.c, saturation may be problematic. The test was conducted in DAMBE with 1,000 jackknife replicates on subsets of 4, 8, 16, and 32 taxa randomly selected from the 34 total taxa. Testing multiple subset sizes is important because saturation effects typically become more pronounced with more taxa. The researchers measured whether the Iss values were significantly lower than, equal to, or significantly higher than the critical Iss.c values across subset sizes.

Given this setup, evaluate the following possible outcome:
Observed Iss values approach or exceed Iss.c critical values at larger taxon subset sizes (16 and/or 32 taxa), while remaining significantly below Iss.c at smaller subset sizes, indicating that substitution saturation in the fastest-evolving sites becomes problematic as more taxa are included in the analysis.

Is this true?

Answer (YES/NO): NO